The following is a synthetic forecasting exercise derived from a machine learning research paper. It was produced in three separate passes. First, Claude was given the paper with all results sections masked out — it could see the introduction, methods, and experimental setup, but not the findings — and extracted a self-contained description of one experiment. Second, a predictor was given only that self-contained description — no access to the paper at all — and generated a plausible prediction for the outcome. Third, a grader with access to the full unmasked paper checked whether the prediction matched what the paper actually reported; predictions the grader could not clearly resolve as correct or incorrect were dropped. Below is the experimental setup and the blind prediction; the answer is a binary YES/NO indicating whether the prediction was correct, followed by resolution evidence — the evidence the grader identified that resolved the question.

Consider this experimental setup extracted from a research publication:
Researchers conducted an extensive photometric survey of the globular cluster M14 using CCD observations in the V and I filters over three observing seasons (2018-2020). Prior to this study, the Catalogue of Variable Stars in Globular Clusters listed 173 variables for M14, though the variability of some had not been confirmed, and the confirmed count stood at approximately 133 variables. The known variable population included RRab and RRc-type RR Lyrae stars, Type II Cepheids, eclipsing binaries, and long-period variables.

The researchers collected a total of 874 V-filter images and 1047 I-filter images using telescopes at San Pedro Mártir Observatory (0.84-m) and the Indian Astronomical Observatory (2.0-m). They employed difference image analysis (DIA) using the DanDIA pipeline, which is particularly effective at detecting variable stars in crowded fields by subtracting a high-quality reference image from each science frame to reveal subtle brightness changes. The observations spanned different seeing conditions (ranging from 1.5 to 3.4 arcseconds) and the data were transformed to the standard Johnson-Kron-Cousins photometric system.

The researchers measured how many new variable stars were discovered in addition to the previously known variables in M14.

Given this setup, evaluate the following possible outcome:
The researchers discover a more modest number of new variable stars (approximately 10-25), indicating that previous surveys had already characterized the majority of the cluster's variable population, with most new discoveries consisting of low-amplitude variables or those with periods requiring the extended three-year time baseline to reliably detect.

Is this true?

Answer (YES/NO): YES